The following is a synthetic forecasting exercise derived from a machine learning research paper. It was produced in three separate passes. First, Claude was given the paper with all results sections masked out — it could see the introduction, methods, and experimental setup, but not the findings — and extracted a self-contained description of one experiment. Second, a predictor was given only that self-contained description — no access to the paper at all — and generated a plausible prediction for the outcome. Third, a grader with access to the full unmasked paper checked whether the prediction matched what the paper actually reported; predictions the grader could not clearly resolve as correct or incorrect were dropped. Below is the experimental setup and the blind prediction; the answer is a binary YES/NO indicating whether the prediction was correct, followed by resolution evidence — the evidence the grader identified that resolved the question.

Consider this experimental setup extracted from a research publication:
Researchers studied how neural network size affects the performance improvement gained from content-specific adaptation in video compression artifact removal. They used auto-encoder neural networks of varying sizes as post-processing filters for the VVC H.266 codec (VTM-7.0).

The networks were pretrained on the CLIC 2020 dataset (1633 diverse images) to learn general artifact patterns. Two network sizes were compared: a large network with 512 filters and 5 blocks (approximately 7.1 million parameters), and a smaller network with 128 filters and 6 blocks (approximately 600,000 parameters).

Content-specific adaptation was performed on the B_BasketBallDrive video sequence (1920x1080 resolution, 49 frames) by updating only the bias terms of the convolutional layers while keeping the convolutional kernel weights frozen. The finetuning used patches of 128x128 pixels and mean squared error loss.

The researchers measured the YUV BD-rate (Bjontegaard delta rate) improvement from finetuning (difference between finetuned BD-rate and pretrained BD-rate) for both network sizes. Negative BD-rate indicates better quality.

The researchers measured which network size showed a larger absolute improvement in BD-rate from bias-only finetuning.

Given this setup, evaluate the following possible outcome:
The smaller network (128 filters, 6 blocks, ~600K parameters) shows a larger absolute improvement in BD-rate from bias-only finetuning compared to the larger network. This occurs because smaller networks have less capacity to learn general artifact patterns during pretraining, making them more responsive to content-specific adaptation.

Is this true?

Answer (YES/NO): YES